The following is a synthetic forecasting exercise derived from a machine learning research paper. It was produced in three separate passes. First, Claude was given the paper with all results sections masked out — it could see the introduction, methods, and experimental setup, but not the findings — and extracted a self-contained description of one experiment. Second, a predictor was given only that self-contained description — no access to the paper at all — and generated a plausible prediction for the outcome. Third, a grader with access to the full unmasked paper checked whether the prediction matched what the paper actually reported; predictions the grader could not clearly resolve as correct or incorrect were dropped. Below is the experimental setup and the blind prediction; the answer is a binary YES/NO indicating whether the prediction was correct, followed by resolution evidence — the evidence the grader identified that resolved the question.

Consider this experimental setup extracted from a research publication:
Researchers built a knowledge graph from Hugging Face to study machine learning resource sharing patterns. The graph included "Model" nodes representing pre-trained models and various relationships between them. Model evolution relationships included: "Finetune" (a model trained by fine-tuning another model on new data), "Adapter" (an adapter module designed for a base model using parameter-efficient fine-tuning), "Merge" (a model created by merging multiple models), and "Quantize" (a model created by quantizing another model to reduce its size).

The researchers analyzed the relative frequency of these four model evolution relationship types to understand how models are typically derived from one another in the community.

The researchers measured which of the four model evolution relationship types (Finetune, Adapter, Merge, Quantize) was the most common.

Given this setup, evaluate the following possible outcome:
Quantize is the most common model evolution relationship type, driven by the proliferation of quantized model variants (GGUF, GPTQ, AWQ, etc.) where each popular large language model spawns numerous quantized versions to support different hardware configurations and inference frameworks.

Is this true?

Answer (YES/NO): NO